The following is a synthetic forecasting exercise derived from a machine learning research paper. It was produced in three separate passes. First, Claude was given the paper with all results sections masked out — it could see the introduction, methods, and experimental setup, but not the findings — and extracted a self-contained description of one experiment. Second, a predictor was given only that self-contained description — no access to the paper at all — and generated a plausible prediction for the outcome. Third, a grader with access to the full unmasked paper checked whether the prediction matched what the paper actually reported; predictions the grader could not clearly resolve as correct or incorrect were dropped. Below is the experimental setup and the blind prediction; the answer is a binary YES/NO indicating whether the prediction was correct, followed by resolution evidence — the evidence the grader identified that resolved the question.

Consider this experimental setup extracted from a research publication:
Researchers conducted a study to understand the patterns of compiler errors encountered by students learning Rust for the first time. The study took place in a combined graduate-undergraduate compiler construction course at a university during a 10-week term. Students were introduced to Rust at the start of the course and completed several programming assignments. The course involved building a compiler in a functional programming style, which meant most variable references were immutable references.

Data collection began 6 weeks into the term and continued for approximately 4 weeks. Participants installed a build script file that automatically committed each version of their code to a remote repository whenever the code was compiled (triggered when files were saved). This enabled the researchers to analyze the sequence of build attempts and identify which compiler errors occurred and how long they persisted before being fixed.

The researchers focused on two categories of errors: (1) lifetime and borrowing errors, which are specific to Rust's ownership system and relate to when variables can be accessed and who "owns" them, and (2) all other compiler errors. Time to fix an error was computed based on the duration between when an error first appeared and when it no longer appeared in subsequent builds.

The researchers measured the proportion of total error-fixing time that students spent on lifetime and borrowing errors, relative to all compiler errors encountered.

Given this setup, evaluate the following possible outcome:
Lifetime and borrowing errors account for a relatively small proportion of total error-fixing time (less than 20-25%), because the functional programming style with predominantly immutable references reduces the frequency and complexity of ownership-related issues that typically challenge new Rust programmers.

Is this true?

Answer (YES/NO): YES